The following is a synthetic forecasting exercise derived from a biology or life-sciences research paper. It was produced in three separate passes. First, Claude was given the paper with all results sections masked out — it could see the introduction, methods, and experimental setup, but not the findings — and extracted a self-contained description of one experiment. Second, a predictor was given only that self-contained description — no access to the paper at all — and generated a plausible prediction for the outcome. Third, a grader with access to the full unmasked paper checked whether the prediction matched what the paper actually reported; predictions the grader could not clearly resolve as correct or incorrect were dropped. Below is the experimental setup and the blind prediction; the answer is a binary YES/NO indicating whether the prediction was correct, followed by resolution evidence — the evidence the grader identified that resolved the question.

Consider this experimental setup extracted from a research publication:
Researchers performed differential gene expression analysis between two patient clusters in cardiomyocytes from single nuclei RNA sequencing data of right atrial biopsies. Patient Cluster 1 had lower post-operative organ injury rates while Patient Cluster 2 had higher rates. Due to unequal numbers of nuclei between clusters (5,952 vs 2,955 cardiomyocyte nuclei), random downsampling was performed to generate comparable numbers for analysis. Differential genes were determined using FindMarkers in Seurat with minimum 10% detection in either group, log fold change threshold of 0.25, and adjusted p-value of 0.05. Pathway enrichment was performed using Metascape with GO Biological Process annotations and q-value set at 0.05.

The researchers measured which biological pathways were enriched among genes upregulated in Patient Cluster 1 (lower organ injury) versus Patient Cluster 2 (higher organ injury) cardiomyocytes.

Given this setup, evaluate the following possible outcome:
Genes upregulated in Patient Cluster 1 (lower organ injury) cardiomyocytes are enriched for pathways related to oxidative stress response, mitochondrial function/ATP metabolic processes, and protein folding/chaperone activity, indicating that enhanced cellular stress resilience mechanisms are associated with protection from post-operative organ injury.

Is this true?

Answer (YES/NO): NO